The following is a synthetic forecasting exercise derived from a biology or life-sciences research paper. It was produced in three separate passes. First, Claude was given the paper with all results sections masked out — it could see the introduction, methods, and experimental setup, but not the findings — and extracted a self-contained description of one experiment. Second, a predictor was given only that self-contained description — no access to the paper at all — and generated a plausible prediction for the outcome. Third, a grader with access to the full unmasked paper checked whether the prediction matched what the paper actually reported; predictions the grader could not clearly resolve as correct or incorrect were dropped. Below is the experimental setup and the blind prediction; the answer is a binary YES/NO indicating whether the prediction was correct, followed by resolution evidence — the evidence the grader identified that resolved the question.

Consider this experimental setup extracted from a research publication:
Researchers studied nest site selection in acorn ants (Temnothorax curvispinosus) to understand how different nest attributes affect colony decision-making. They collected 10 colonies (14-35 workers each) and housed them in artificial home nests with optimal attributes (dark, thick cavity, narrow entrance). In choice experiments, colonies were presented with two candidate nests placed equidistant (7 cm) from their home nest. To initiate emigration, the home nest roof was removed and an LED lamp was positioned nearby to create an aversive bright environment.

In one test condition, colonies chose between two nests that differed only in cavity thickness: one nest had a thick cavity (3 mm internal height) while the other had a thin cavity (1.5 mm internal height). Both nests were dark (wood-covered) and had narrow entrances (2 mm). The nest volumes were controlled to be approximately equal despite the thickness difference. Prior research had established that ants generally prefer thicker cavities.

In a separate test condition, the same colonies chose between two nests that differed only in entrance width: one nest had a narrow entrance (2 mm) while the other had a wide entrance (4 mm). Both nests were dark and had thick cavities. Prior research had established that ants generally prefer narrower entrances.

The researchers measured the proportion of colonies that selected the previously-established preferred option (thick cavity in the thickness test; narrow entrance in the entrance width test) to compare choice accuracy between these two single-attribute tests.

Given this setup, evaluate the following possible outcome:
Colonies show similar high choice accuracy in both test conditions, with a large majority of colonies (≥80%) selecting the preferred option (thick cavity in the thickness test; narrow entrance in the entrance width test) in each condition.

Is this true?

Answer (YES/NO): NO